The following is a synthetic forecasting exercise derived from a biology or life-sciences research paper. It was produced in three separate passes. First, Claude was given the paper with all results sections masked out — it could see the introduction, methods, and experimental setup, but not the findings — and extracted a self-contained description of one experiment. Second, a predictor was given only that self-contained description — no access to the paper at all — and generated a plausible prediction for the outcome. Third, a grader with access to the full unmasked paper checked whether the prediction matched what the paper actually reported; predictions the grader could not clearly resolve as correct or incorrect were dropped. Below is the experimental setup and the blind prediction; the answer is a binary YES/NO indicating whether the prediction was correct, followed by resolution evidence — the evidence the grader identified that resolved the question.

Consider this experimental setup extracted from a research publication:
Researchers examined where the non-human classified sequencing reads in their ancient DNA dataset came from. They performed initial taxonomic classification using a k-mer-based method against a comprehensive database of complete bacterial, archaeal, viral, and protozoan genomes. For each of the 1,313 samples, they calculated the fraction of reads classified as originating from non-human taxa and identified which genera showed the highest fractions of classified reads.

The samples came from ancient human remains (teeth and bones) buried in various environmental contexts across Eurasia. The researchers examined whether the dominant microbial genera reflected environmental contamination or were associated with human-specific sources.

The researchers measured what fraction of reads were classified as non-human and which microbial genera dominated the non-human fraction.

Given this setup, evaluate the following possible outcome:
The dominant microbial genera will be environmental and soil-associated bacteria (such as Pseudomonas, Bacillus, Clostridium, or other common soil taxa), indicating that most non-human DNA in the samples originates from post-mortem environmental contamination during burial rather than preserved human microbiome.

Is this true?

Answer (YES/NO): YES